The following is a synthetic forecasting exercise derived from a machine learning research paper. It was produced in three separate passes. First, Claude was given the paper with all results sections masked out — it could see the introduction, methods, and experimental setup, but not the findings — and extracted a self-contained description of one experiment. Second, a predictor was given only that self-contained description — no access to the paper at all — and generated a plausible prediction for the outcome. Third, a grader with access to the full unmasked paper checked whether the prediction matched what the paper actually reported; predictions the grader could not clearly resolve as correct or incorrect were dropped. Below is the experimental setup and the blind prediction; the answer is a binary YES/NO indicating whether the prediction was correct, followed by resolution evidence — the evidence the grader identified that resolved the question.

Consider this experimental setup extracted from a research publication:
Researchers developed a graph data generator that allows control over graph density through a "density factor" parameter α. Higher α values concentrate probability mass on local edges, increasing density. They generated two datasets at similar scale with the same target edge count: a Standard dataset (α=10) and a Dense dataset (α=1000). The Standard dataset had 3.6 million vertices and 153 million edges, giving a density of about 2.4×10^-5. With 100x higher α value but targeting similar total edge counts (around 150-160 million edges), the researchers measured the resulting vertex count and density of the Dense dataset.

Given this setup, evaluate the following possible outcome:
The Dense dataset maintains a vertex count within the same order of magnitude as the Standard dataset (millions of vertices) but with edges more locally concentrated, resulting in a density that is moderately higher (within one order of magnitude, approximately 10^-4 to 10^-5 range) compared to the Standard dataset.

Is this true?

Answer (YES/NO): YES